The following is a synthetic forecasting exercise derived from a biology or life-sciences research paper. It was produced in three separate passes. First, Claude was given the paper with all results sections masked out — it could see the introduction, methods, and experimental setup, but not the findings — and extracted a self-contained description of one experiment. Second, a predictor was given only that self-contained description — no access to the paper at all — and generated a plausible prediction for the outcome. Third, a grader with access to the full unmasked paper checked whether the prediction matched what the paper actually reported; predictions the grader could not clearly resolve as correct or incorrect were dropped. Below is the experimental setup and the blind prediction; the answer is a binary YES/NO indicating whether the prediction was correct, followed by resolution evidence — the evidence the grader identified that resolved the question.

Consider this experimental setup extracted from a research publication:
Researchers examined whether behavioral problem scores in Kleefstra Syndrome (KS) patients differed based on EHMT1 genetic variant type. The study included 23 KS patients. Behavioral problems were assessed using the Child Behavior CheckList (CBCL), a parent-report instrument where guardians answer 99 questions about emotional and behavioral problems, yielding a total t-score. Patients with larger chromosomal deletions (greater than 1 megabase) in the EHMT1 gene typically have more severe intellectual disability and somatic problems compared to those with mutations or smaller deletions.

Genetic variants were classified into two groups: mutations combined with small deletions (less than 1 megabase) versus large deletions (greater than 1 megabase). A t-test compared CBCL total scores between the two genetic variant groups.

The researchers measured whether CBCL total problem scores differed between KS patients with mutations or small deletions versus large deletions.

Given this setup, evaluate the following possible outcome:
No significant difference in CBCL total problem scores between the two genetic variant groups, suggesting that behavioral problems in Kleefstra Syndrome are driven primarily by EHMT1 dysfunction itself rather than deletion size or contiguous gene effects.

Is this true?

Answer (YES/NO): YES